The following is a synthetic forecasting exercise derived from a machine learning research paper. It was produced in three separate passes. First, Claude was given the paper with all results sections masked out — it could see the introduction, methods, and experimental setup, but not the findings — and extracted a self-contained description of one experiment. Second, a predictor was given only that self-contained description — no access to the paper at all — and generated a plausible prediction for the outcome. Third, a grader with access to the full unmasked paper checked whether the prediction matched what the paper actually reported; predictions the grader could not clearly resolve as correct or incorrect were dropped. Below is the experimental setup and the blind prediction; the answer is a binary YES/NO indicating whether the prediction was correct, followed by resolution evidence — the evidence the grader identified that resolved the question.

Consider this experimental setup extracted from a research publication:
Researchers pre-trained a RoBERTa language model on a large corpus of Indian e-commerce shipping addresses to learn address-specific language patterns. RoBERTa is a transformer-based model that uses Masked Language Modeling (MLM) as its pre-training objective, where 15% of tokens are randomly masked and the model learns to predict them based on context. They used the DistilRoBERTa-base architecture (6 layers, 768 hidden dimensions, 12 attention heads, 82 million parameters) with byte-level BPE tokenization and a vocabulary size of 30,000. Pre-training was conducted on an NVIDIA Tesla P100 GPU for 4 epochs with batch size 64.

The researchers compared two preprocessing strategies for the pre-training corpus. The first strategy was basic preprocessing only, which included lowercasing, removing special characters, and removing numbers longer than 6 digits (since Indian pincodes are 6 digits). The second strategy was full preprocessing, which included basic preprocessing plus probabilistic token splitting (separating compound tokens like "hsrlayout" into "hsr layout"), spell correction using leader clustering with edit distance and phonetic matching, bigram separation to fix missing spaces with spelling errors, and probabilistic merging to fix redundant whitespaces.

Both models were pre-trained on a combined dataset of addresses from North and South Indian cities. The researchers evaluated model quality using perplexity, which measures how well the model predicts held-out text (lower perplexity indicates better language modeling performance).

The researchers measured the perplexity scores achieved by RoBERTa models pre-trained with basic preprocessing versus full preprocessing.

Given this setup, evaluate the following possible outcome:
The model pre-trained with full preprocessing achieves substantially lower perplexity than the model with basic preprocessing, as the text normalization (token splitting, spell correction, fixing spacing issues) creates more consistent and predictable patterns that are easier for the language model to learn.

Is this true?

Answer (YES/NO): NO